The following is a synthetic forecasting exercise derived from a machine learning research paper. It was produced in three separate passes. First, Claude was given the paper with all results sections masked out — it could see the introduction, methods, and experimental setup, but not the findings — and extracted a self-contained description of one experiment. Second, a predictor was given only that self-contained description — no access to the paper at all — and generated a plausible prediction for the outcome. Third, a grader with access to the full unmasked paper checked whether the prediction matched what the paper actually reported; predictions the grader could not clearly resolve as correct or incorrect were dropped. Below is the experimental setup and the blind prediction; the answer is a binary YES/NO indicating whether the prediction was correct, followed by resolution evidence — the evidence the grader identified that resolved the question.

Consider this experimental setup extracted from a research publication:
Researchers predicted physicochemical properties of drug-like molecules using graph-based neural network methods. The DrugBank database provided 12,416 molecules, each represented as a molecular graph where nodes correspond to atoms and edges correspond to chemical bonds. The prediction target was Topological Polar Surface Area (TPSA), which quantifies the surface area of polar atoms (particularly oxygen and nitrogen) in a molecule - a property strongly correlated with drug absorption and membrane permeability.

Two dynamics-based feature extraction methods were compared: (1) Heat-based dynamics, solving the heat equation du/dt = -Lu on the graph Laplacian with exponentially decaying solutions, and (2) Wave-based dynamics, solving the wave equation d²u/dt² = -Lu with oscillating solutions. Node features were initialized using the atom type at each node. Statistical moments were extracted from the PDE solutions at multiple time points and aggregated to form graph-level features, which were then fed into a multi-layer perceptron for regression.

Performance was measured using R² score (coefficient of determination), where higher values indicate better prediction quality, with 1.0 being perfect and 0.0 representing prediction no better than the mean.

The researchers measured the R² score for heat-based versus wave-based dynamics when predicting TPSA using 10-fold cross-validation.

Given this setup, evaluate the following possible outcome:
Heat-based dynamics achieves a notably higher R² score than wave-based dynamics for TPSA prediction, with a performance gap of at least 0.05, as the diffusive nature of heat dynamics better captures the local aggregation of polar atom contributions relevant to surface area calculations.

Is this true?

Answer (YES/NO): NO